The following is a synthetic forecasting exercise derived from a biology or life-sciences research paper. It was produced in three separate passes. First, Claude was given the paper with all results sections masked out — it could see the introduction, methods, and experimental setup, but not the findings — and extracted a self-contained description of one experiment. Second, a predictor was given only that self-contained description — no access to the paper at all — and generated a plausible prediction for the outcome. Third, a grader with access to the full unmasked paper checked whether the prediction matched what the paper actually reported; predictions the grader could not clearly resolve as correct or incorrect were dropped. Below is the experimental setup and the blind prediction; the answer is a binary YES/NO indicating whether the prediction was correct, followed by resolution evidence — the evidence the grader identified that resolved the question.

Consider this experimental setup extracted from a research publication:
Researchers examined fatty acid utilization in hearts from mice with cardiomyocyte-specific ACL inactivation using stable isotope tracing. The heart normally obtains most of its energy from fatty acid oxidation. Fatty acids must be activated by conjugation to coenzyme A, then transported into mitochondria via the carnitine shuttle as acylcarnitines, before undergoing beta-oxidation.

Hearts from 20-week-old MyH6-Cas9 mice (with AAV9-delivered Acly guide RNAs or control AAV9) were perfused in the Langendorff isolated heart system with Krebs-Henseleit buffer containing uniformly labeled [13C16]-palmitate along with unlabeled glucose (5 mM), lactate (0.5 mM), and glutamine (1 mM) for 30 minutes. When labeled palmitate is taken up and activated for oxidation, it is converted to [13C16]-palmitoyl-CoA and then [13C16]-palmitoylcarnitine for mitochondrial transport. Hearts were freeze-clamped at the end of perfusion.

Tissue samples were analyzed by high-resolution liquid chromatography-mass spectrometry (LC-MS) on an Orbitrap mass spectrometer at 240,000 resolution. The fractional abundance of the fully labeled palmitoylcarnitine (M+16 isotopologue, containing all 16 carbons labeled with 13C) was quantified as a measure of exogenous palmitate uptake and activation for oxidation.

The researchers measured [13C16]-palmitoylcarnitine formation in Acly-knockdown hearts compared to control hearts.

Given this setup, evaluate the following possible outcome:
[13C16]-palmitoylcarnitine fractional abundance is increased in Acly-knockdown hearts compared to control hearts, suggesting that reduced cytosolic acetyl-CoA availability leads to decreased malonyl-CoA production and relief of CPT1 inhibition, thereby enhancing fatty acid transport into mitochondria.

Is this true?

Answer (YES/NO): NO